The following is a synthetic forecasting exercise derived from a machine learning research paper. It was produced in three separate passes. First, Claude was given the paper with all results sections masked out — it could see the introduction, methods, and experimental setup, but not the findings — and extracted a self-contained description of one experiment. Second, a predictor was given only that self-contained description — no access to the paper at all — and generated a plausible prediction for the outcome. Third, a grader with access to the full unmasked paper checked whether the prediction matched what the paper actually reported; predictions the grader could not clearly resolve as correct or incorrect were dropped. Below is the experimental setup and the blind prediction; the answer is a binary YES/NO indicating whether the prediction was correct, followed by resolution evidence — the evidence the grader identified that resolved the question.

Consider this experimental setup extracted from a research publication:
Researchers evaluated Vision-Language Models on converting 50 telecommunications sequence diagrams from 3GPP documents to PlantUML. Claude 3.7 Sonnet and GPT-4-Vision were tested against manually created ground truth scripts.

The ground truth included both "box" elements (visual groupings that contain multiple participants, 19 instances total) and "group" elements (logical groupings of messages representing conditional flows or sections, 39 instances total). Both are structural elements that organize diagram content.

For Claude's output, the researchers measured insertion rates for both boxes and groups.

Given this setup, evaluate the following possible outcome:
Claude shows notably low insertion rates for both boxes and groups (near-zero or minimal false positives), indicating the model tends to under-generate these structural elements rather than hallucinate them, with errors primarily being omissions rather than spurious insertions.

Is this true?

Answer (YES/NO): NO